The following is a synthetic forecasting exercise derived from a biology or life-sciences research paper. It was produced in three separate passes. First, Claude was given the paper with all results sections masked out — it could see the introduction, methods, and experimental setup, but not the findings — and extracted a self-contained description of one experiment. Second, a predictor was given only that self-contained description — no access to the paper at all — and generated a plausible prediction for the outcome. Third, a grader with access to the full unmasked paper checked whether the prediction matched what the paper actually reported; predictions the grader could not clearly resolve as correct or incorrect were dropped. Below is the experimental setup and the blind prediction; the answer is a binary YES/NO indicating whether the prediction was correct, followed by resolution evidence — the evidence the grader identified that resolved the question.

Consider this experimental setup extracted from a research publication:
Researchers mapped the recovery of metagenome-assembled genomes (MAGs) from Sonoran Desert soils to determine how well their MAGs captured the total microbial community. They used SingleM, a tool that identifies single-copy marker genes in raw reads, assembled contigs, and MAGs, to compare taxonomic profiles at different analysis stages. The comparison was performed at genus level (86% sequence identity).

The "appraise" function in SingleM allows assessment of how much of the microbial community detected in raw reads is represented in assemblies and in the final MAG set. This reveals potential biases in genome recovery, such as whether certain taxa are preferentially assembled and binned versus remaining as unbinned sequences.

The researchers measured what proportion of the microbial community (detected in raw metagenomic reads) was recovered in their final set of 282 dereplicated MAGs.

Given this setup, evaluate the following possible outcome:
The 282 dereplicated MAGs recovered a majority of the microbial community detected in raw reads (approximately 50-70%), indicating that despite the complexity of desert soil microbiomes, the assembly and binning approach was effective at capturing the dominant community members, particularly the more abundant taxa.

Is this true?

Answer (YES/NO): YES